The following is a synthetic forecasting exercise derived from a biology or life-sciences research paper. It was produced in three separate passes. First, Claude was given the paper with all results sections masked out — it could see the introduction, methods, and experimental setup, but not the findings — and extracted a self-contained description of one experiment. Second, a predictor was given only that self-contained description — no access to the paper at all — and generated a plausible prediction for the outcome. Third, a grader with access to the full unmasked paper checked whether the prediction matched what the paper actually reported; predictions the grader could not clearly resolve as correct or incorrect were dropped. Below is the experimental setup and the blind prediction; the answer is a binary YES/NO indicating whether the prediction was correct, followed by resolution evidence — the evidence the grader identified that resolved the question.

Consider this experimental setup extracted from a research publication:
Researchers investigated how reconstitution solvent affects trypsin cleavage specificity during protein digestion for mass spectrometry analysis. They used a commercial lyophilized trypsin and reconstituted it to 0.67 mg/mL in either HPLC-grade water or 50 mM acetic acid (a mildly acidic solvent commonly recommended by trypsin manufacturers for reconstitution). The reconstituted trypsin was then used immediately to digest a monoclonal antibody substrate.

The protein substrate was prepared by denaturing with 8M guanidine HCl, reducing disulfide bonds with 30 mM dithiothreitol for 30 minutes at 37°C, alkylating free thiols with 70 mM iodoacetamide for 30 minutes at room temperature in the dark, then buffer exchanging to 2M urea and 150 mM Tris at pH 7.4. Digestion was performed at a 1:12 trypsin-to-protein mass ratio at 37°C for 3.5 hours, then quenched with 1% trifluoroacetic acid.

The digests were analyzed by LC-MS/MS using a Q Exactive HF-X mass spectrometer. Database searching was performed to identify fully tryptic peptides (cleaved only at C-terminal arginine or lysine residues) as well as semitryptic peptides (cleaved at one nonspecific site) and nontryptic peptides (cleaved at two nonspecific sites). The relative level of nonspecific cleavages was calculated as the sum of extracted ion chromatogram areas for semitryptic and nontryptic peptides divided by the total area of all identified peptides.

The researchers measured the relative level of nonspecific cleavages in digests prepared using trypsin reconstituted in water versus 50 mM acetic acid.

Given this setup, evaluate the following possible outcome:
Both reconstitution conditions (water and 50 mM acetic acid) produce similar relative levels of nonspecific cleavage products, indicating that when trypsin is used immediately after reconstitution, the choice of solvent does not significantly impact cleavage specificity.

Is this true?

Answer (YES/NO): NO